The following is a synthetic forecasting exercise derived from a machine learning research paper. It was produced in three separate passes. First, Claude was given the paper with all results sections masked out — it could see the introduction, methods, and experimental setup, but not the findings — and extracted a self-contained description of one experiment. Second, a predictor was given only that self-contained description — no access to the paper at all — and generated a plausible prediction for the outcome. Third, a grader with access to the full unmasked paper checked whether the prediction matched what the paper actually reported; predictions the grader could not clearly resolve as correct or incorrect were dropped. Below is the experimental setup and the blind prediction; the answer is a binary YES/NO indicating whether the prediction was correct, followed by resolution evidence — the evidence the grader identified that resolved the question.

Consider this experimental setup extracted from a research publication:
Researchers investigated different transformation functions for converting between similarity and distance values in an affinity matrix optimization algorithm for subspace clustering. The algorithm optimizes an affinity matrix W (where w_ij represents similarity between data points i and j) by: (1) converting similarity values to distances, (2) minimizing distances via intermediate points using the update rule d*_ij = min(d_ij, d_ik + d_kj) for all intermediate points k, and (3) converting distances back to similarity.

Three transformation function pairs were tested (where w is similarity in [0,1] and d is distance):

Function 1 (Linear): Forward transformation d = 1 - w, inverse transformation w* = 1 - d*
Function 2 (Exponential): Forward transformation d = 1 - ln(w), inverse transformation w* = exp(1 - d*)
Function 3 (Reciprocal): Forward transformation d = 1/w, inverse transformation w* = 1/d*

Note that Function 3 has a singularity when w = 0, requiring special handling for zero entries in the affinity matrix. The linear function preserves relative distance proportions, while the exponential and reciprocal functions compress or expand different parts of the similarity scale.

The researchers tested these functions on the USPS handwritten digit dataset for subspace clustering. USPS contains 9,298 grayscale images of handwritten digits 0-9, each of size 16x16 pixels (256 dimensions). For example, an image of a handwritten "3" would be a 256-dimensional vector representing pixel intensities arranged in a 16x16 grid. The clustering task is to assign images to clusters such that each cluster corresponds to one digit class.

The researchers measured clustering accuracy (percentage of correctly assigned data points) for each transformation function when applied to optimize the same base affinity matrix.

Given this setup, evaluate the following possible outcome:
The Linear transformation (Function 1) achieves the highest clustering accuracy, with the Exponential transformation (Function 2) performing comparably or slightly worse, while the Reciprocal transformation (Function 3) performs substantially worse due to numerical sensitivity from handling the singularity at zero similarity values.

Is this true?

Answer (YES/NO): NO